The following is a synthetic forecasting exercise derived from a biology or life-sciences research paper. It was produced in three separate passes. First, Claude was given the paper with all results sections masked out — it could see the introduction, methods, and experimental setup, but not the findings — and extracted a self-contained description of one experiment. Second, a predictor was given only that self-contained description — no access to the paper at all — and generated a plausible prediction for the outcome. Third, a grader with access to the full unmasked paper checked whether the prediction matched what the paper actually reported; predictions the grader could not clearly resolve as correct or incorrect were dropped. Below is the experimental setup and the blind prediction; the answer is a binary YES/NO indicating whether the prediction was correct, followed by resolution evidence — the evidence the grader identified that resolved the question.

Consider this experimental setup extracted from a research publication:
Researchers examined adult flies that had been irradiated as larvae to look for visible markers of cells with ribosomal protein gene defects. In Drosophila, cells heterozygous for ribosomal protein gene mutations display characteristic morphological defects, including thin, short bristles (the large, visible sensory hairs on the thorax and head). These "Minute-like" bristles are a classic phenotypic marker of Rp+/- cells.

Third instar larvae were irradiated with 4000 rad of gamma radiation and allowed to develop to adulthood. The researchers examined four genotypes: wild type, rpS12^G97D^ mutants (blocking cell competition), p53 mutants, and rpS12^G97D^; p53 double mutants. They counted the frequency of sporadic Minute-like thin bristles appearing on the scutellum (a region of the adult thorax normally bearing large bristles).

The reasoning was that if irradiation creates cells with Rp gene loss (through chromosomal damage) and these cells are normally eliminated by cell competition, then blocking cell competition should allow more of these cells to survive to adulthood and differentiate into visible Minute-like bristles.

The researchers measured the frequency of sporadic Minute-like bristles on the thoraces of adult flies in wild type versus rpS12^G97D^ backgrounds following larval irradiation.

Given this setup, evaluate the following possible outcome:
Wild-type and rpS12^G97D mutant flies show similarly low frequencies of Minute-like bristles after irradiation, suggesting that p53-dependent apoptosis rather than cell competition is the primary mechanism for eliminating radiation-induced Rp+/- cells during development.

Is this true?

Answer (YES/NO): NO